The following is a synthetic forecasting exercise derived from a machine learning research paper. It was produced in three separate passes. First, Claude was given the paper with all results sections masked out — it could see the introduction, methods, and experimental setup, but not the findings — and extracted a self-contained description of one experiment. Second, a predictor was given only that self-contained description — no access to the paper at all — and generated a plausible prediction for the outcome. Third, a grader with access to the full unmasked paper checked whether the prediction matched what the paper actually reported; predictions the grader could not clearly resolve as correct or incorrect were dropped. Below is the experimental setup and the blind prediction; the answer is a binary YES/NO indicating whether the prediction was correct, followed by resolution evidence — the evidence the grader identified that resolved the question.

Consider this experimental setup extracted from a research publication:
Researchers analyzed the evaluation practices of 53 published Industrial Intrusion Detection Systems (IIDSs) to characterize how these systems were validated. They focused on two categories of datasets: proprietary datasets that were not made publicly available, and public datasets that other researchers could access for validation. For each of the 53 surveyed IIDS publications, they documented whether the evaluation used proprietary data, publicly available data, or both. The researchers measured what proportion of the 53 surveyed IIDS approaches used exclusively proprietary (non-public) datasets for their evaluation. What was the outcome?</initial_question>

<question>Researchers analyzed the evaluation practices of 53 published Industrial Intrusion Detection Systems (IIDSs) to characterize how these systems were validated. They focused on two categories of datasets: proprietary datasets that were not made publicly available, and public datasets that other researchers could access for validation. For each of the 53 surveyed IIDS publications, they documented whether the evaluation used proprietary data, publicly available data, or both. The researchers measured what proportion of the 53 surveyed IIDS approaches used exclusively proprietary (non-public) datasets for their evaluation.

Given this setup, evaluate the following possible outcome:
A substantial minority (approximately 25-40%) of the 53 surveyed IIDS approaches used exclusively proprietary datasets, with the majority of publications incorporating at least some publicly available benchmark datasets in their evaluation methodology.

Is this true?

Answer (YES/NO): NO